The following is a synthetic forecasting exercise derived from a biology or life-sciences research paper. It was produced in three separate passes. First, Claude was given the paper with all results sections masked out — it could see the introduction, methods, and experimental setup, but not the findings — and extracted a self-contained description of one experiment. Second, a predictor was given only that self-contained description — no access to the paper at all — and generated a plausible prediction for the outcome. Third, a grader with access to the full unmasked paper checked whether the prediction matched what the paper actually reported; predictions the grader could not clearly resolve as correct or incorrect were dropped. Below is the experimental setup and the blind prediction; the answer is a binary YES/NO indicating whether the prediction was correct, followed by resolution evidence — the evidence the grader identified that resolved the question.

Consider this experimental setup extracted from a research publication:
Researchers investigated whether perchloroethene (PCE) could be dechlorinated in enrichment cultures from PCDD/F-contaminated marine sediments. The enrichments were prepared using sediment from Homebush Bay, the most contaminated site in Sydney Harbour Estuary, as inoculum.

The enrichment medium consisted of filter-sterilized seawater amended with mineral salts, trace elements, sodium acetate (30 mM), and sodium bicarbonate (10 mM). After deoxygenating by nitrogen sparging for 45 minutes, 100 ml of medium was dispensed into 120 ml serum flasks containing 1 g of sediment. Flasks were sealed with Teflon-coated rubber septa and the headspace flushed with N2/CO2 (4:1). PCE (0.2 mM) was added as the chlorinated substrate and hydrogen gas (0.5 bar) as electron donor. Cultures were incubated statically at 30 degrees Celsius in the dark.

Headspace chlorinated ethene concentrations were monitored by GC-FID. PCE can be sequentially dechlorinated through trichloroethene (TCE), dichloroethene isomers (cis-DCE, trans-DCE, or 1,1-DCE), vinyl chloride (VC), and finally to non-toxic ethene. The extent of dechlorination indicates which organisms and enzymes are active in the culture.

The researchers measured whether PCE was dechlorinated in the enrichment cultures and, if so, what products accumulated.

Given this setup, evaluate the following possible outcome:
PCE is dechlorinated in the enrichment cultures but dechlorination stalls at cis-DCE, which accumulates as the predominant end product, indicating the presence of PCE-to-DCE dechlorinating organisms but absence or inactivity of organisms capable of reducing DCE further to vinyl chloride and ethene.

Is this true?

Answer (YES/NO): NO